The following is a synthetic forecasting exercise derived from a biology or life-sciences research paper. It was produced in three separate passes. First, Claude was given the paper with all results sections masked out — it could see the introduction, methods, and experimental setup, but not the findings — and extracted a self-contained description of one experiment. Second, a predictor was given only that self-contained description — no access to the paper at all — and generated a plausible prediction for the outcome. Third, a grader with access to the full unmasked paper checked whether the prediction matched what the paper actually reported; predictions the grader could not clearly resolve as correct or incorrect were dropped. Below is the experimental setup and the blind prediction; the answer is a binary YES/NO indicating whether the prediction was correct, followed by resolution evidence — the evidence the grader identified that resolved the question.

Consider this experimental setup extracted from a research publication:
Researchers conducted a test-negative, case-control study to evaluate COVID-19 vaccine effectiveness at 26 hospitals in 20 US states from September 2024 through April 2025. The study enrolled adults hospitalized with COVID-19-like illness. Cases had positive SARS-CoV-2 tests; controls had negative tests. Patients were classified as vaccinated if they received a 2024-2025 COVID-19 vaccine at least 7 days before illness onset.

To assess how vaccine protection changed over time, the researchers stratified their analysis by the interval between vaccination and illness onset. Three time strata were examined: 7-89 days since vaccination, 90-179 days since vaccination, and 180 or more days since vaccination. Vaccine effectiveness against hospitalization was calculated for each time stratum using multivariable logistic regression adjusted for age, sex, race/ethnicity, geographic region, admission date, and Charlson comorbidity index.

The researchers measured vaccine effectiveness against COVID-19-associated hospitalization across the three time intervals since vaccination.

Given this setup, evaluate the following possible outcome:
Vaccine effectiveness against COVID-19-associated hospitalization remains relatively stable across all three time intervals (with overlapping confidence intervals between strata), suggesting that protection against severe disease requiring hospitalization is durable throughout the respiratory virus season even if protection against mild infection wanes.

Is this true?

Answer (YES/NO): NO